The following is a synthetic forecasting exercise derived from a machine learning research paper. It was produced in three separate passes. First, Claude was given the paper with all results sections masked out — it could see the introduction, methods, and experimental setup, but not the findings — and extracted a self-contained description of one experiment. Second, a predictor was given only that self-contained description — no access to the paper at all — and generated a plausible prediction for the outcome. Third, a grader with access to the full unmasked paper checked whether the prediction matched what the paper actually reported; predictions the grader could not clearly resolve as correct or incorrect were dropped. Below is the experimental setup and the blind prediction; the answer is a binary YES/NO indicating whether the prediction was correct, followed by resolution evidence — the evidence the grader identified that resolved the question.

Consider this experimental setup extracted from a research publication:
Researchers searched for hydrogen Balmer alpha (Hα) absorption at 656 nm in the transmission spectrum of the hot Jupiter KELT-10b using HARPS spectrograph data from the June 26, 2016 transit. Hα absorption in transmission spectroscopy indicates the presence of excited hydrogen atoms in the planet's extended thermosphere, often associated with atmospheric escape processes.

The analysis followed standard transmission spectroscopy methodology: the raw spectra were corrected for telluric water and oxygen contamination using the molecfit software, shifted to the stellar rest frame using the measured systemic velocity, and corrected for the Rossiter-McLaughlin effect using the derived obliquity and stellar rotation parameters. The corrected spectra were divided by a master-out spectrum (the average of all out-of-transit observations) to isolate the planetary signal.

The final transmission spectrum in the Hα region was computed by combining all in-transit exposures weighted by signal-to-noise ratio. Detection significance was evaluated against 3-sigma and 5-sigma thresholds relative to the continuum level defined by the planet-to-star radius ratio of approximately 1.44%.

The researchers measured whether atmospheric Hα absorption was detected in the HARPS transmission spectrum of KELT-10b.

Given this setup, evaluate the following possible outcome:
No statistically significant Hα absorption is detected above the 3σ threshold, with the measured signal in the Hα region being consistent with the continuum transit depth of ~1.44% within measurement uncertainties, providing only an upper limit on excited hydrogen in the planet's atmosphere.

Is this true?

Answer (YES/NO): YES